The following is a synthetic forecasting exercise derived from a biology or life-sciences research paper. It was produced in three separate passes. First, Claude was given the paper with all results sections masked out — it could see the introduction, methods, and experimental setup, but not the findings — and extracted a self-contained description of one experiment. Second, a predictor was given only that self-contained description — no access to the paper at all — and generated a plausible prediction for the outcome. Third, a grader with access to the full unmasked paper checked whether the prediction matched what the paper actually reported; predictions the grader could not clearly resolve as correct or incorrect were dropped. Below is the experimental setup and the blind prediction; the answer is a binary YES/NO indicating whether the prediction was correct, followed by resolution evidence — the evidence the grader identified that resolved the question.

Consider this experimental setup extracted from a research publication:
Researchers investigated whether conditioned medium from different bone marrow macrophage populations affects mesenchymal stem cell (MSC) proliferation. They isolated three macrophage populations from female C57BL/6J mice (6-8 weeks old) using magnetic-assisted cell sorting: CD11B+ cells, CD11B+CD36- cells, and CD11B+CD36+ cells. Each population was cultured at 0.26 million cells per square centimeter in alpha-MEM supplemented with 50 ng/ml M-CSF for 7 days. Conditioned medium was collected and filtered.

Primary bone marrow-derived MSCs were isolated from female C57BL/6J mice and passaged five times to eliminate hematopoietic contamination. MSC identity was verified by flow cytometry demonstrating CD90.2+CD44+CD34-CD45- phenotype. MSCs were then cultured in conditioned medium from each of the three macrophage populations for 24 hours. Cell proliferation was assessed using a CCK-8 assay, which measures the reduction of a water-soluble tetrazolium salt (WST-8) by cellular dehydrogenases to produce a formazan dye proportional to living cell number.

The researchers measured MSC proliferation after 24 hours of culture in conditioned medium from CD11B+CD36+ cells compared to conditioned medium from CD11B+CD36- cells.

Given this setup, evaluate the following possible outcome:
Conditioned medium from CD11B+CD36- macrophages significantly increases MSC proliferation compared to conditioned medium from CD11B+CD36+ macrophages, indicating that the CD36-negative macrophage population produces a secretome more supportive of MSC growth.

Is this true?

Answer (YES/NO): NO